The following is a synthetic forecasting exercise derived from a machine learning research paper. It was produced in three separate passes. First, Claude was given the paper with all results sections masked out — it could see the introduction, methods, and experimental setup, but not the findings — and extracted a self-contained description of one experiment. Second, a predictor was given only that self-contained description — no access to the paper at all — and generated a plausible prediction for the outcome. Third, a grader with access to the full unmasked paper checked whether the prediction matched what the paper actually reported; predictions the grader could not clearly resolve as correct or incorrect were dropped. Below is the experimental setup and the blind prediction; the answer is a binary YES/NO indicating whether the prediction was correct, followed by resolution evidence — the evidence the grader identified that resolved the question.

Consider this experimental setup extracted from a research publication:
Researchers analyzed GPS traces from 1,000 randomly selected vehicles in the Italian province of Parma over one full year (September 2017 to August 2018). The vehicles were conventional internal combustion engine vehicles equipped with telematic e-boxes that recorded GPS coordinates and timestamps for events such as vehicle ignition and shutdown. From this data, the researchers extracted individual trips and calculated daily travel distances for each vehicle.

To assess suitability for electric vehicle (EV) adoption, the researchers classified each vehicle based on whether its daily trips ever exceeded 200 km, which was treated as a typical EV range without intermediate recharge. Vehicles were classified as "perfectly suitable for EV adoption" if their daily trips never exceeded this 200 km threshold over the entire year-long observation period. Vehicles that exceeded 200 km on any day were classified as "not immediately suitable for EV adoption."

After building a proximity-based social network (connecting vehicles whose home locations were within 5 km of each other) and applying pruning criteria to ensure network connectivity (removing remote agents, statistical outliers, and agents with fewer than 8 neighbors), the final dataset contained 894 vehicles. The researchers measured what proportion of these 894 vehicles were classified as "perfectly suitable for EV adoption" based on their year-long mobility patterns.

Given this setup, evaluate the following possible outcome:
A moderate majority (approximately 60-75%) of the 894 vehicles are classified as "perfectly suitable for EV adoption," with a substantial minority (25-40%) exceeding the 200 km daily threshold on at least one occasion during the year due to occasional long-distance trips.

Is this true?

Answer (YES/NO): NO